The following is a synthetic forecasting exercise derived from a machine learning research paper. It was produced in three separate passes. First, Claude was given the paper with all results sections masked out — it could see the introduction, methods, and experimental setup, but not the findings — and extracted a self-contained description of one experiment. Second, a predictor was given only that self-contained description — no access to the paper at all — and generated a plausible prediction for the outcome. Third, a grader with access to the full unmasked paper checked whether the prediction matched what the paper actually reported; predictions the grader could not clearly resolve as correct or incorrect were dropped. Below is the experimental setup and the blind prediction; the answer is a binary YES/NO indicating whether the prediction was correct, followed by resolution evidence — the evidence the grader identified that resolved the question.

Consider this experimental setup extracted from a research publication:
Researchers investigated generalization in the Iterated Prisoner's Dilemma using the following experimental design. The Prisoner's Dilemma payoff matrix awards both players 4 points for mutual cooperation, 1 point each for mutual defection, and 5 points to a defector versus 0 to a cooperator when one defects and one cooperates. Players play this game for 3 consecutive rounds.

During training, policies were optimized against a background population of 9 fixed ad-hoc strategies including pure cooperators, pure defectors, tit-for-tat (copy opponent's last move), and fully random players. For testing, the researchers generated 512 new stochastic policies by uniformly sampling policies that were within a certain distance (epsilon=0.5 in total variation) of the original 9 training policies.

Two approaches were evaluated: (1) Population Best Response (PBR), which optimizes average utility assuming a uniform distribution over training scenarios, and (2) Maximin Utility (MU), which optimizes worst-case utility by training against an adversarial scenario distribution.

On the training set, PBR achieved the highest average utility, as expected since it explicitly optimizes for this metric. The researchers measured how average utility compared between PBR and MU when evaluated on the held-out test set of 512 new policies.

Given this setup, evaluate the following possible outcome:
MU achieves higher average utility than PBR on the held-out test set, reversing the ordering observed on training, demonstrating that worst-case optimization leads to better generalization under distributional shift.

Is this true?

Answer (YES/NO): YES